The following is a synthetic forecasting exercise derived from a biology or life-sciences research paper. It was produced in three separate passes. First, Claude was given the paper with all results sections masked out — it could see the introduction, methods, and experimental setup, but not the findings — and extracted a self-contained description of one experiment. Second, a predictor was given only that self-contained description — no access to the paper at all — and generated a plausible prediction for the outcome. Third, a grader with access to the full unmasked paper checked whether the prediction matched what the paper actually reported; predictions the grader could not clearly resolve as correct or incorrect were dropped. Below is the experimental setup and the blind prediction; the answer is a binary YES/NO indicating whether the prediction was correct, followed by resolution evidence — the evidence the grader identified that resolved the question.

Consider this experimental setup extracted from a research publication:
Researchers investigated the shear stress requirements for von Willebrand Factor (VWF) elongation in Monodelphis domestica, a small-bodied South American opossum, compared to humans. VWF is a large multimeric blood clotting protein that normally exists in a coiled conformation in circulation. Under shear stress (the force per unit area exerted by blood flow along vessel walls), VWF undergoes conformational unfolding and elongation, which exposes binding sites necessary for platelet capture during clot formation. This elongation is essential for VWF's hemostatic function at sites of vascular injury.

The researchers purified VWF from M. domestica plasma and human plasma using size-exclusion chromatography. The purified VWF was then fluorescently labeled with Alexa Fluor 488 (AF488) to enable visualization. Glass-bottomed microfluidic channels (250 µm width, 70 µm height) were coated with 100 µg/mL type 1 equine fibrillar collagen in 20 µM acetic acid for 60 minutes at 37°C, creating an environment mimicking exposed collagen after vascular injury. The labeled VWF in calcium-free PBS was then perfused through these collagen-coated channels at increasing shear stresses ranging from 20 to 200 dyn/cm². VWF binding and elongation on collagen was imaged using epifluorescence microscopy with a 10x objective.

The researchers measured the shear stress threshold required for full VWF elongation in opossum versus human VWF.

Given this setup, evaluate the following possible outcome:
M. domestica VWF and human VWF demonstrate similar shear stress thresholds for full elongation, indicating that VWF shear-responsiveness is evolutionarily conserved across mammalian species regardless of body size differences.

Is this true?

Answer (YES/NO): NO